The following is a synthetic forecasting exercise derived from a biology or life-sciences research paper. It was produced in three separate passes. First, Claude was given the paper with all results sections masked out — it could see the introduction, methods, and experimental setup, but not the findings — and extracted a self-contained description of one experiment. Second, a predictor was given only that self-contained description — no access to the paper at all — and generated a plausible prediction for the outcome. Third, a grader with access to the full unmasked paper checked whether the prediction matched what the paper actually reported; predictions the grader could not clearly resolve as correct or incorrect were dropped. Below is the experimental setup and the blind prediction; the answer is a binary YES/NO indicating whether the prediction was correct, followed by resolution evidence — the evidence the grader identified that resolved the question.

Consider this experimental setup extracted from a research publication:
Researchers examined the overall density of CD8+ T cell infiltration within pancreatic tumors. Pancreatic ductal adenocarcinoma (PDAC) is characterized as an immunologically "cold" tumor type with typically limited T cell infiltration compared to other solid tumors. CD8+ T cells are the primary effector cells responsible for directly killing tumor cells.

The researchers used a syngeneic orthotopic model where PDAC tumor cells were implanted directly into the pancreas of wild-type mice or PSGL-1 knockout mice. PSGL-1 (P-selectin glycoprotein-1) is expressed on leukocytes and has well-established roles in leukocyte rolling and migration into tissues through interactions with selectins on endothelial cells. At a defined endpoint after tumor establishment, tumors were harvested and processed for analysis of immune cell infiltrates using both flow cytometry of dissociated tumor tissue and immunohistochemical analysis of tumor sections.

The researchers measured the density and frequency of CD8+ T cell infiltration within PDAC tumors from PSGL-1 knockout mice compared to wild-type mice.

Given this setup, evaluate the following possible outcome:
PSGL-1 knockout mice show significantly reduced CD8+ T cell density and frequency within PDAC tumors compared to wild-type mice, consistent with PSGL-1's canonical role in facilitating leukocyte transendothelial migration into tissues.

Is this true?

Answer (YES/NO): NO